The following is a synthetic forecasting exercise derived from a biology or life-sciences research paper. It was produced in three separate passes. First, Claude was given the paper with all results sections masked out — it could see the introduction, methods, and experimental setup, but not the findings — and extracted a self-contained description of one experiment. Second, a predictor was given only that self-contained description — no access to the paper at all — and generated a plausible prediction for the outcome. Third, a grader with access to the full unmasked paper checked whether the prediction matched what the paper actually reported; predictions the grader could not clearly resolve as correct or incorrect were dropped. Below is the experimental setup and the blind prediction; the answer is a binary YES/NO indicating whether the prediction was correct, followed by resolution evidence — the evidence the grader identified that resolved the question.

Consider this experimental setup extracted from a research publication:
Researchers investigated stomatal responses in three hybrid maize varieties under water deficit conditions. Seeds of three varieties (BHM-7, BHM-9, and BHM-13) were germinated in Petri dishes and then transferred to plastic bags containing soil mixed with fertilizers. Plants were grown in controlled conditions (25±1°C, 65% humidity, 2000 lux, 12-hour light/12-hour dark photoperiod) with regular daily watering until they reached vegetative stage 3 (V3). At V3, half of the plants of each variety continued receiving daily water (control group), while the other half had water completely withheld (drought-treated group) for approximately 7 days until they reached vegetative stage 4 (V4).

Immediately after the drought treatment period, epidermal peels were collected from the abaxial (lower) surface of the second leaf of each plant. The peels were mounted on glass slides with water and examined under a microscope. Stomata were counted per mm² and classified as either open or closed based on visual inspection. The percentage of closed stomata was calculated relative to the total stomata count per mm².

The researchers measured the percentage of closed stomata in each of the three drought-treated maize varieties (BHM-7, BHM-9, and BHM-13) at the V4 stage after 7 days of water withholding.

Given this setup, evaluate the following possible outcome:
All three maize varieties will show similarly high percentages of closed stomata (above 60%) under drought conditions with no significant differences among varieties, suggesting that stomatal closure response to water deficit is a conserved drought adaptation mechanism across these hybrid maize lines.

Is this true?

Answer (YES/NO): NO